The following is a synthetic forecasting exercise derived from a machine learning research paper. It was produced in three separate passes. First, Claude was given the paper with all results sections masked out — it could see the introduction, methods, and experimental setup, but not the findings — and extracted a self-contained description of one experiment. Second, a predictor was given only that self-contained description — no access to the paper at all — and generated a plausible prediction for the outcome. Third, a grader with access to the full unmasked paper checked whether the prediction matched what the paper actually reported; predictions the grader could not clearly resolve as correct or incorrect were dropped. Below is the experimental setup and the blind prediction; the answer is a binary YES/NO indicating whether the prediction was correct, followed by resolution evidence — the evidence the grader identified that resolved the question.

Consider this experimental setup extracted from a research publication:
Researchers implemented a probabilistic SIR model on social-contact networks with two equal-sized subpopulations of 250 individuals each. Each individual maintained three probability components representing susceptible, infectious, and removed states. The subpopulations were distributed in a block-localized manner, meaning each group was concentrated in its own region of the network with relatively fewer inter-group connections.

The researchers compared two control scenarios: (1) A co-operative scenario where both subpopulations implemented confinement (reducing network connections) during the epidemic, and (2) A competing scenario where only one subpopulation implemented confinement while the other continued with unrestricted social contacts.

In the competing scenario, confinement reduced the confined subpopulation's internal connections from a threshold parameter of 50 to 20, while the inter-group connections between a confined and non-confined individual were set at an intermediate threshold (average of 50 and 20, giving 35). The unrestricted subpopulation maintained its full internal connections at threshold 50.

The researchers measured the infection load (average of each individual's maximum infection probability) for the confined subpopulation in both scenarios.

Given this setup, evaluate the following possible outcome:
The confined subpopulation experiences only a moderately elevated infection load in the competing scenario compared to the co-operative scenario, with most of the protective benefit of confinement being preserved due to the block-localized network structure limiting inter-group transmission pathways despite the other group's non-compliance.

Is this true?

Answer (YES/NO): NO